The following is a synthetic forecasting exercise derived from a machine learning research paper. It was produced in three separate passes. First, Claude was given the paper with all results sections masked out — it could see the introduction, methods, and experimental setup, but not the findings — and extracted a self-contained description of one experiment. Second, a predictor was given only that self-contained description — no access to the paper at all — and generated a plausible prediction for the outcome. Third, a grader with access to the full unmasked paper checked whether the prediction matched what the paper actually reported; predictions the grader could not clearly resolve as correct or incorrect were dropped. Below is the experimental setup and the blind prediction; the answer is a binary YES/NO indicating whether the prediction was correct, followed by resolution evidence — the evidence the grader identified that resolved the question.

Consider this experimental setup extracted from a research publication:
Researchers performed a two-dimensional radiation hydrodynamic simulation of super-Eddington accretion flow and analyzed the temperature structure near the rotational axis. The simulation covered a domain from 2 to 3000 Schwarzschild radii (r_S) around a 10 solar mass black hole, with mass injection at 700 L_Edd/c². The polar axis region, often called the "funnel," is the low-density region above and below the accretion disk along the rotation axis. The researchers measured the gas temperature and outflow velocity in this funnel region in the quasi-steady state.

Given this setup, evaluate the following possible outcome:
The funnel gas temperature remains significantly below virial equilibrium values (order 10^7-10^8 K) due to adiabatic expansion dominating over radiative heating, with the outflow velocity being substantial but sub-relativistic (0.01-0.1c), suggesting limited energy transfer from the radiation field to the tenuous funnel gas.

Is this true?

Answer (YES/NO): NO